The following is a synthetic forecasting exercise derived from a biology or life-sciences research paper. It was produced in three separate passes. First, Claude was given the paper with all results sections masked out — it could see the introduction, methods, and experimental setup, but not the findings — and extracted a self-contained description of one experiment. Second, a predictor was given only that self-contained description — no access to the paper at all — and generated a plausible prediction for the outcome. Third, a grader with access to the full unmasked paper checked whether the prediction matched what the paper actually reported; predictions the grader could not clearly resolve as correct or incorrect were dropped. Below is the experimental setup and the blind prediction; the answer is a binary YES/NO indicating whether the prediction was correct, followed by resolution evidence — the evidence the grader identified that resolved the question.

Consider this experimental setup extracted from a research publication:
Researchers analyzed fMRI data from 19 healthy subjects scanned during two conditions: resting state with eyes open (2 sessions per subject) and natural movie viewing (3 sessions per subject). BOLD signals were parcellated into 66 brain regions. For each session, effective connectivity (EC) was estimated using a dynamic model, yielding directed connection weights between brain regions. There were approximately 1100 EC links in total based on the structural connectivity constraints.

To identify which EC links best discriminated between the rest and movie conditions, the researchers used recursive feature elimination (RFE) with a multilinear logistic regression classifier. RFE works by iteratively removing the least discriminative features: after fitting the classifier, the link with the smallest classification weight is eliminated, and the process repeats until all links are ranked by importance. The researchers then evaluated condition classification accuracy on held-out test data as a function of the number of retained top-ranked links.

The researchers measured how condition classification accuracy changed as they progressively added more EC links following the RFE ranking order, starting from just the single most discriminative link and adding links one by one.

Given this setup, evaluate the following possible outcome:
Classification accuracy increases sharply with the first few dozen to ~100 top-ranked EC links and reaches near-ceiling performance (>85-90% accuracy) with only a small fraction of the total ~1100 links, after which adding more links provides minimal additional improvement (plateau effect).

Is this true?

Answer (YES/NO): NO